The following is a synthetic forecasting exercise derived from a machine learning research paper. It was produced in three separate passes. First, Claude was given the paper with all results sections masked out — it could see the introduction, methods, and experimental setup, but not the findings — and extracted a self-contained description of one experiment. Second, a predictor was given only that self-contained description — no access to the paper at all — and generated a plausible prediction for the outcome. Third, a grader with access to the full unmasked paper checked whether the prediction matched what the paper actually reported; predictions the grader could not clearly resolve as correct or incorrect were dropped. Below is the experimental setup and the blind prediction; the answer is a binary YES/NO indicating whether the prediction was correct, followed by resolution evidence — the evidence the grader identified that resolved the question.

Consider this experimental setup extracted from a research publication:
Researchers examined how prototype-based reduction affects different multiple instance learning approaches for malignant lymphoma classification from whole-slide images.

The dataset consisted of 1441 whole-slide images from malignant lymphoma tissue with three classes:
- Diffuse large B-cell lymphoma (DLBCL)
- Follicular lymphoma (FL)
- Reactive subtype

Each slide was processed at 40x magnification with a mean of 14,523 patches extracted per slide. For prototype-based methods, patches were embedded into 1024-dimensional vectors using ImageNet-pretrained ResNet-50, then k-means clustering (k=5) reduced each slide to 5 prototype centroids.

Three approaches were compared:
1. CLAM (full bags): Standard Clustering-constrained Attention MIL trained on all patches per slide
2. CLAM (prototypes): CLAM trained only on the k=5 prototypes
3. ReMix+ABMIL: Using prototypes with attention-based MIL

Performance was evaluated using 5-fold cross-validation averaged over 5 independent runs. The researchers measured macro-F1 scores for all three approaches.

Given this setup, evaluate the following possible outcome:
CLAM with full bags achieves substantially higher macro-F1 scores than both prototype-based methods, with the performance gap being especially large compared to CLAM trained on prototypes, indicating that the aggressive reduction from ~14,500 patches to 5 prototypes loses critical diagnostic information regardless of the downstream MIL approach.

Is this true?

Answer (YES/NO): NO